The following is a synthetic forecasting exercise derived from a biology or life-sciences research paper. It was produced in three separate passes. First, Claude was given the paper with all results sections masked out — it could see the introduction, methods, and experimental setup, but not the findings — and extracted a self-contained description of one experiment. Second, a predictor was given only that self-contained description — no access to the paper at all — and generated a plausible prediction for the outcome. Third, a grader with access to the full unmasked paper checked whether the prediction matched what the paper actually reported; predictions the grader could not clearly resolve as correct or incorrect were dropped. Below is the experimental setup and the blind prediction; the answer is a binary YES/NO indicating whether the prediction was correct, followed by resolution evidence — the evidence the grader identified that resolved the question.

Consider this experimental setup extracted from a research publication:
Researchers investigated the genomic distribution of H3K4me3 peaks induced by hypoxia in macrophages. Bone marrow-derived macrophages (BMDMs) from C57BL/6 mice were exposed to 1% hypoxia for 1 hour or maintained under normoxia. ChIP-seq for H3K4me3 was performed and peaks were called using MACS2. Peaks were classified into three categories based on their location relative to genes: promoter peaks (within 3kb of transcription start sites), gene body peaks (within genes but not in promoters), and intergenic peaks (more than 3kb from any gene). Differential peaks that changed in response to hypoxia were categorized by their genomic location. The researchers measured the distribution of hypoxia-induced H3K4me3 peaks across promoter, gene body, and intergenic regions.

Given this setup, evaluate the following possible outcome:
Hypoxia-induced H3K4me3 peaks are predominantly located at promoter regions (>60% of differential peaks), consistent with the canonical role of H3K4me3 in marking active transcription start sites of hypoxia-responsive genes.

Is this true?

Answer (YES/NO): YES